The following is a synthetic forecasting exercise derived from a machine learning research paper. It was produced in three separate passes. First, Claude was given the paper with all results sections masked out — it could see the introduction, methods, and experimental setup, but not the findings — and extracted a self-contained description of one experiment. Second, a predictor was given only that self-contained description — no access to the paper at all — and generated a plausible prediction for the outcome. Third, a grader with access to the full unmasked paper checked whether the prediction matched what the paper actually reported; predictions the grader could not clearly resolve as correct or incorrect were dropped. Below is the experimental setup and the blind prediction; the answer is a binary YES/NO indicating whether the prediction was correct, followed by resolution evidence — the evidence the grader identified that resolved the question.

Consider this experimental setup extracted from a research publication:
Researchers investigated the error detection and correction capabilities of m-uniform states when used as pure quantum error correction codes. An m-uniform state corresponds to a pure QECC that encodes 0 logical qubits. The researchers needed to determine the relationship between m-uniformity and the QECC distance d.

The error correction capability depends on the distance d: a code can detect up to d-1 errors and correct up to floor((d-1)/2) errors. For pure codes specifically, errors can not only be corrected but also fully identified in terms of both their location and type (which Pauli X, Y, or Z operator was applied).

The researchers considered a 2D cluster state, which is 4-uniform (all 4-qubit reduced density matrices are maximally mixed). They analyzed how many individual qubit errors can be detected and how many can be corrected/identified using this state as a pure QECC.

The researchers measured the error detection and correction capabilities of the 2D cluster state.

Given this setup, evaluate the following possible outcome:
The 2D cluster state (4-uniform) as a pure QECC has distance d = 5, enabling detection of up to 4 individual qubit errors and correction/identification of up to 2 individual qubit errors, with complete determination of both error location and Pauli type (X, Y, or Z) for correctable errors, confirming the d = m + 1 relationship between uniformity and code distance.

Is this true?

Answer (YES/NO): YES